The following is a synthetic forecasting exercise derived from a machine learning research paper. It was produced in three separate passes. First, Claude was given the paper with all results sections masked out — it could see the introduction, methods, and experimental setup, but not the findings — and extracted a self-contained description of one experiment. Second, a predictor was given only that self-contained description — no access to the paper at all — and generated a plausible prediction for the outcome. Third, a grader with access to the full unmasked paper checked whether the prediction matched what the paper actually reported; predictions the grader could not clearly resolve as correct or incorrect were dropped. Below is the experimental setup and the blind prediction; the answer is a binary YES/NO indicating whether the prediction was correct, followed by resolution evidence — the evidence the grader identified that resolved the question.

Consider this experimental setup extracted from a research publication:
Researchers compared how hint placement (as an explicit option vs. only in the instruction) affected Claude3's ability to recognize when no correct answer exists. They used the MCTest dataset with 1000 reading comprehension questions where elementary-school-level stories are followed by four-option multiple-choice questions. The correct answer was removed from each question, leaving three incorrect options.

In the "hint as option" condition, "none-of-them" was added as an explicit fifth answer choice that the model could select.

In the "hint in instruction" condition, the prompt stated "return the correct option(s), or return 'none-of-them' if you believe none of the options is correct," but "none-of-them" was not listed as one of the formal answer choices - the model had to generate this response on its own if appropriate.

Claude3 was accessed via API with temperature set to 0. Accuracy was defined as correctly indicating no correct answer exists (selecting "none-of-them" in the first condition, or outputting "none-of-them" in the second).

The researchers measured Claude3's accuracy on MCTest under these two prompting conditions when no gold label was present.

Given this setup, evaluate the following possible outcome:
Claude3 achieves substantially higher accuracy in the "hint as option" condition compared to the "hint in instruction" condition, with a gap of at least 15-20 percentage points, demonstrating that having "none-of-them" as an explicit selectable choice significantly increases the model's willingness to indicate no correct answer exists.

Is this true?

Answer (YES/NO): NO